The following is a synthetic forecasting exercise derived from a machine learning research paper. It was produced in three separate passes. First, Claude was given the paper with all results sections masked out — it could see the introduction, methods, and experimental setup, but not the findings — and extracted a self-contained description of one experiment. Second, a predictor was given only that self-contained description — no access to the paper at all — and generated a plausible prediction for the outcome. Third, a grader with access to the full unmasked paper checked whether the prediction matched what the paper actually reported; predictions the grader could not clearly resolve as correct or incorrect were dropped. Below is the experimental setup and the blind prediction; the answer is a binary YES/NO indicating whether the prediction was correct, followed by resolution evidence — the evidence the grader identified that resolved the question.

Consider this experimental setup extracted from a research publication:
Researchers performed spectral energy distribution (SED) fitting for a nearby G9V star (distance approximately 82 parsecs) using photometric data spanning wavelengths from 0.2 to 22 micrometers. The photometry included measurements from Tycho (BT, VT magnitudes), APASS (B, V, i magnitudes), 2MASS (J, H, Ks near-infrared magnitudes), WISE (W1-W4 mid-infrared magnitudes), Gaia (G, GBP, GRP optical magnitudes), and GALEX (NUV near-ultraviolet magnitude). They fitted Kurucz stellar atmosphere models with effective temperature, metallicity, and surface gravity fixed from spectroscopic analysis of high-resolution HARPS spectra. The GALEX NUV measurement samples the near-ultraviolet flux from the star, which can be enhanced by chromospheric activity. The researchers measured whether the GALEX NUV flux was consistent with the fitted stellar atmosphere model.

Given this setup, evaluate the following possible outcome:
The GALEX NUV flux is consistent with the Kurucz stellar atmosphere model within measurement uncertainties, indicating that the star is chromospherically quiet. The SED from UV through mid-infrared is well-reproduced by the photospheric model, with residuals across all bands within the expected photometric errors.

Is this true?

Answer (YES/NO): NO